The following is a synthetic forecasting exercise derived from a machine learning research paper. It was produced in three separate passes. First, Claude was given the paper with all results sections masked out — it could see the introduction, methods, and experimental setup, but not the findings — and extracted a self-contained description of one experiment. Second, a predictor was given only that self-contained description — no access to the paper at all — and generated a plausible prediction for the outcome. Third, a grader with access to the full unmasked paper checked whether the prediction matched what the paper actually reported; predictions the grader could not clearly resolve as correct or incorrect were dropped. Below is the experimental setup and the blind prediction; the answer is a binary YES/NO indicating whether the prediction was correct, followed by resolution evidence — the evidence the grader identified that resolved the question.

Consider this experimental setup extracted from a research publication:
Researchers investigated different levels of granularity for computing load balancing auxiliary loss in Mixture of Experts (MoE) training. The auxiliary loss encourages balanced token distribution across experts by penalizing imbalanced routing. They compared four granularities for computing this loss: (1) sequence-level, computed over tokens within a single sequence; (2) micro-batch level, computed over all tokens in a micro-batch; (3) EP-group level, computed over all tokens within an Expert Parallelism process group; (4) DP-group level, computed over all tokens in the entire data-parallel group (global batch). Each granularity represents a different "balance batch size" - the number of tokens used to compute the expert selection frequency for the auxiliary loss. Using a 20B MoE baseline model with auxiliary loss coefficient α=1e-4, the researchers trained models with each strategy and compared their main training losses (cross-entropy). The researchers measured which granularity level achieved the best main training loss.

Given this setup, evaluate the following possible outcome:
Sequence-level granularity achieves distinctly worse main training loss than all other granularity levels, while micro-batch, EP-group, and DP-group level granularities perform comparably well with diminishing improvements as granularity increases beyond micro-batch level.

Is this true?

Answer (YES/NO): NO